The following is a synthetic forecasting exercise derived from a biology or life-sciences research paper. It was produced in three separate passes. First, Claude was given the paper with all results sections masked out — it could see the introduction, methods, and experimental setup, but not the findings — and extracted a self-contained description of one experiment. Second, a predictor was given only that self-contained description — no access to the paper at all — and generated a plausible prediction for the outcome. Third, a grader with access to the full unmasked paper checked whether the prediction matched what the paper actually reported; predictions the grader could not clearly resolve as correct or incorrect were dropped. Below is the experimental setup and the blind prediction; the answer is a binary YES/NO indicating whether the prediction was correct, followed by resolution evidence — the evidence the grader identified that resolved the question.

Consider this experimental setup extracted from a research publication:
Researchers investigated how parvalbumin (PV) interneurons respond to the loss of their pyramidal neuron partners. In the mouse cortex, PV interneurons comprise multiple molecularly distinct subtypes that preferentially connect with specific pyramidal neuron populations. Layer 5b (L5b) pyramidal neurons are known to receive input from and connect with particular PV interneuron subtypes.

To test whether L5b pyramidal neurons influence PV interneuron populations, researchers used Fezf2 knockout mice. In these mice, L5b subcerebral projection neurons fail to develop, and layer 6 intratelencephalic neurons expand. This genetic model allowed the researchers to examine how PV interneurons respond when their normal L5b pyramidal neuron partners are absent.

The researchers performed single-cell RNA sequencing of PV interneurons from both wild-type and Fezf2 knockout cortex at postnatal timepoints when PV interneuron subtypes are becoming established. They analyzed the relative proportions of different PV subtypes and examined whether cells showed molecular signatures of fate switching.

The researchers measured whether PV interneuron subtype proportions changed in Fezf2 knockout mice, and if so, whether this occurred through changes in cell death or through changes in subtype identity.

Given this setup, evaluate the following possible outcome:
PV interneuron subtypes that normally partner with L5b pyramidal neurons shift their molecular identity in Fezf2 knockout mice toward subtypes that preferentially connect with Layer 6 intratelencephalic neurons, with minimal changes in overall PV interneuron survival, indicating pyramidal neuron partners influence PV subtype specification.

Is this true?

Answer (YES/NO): YES